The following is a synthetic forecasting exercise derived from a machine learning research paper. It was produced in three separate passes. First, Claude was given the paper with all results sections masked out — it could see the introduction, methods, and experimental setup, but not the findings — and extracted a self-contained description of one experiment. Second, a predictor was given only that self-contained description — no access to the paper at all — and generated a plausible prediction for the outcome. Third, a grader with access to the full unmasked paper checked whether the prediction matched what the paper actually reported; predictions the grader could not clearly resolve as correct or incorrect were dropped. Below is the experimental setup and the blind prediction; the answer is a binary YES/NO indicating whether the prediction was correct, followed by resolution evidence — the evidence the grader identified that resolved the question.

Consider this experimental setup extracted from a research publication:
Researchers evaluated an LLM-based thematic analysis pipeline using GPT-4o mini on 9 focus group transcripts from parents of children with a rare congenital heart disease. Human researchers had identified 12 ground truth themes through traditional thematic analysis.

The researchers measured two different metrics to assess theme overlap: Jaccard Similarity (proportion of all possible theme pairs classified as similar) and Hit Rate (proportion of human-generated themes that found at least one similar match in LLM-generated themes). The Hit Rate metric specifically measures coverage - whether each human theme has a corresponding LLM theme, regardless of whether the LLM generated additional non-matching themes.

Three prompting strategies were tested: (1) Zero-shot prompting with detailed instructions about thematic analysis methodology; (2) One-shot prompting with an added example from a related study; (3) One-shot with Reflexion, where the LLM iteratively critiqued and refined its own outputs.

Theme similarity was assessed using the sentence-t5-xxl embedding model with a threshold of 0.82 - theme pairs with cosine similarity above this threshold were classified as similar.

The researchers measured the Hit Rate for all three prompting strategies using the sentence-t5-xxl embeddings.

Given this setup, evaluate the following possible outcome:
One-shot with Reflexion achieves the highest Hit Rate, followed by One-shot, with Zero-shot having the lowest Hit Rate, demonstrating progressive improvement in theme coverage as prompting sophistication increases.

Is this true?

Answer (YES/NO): NO